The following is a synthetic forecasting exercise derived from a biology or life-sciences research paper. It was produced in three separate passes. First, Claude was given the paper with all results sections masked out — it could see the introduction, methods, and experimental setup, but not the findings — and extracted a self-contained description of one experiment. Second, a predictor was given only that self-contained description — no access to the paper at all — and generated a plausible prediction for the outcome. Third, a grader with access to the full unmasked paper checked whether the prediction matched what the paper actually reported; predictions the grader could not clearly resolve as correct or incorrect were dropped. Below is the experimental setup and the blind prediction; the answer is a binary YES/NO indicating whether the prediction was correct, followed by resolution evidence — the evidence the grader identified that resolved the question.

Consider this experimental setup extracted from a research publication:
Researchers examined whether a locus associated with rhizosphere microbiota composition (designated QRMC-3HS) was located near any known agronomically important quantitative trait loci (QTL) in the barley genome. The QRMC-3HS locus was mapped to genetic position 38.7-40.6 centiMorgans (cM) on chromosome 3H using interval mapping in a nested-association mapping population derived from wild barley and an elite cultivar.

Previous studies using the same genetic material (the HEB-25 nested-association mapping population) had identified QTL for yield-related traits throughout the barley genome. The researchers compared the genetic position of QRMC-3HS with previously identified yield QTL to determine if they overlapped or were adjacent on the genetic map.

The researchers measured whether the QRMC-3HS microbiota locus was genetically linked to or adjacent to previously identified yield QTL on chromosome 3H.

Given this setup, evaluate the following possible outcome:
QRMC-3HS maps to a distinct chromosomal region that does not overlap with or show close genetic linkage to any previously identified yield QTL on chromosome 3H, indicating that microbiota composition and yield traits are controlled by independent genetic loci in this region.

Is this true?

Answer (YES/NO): NO